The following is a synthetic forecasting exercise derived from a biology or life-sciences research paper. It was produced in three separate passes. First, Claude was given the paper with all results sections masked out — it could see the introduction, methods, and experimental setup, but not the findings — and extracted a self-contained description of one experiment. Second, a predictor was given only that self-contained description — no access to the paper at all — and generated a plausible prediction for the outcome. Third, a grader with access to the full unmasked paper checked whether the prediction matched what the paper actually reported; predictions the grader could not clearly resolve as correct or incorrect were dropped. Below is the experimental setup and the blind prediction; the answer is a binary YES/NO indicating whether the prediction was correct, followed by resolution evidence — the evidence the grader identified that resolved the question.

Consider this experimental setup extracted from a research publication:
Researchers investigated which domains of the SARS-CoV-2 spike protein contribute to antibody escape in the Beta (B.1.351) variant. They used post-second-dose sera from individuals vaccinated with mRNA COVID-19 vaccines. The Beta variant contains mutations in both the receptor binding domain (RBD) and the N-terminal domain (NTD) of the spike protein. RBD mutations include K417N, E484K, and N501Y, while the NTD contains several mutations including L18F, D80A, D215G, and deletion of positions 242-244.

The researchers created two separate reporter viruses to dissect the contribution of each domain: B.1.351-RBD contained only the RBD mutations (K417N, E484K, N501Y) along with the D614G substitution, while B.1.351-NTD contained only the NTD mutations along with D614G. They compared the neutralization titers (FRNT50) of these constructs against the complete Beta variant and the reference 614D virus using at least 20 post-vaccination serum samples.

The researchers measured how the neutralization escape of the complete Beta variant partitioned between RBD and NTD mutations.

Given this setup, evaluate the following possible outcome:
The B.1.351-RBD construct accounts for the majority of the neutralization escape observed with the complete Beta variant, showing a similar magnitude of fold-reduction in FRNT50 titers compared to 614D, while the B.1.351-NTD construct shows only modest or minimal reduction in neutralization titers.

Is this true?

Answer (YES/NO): NO